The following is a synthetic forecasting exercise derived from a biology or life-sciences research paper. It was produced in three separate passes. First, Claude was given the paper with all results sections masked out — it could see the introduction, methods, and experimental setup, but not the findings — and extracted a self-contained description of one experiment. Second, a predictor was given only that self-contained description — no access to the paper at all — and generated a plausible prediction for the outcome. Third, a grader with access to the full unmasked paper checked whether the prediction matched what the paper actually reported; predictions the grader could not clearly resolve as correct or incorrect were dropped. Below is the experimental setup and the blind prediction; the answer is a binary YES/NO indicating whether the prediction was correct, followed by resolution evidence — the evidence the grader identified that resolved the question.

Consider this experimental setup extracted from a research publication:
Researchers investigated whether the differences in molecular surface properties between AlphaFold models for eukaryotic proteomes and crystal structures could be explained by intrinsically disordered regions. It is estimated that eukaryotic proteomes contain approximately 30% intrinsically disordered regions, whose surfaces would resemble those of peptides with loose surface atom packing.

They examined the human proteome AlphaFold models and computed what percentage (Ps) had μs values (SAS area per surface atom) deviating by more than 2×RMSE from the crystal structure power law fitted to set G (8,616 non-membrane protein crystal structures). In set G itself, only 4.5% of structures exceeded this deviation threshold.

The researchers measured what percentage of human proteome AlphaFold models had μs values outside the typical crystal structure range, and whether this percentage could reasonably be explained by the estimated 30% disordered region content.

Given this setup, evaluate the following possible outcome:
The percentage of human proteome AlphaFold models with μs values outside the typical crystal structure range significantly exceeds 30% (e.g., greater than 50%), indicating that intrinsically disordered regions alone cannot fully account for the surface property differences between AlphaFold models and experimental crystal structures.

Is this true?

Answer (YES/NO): YES